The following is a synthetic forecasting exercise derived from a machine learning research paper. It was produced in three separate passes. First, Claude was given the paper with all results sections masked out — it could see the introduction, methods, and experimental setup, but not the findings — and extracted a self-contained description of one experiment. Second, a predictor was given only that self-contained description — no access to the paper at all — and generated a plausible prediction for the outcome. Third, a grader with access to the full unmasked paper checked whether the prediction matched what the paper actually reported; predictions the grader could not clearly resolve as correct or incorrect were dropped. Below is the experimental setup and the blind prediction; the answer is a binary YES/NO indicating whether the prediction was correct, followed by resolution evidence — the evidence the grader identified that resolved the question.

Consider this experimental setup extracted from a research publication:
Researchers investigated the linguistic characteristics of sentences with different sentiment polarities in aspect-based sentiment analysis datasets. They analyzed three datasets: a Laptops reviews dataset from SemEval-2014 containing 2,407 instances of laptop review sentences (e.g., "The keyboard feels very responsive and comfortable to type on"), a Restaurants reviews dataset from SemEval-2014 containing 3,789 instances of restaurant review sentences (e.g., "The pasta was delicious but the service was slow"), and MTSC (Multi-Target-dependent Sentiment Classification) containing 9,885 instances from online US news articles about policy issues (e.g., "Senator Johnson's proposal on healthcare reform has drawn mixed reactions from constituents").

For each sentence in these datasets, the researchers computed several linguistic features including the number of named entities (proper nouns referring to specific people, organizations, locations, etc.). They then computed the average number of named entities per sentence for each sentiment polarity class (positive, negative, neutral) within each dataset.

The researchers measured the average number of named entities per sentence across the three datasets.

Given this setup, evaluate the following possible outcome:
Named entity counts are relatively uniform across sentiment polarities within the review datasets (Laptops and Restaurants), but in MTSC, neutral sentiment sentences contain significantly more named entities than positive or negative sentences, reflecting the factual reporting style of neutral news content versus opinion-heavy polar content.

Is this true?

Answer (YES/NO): NO